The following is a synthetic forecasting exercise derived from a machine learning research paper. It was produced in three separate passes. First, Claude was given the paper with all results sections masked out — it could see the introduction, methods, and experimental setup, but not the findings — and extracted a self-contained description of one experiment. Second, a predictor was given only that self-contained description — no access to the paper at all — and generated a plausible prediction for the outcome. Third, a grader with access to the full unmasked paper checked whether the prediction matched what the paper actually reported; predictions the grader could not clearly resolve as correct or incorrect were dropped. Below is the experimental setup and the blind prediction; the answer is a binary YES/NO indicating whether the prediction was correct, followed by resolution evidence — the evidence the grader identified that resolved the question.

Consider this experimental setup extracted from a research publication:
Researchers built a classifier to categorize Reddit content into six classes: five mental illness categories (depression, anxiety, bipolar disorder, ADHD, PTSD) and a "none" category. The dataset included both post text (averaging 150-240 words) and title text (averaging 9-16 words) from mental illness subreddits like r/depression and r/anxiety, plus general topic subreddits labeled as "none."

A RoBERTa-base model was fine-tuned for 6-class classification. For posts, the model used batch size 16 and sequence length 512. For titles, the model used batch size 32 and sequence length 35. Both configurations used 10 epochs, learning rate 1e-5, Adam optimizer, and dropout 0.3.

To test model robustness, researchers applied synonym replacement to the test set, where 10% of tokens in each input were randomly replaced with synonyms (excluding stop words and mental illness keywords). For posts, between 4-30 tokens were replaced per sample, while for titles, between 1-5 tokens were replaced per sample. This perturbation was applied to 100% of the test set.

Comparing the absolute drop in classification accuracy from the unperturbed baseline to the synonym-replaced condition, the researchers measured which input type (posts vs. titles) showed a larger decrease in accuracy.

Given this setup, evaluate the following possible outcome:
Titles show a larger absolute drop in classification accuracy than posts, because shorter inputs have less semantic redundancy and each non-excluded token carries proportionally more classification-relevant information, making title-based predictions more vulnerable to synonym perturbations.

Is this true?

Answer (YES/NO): YES